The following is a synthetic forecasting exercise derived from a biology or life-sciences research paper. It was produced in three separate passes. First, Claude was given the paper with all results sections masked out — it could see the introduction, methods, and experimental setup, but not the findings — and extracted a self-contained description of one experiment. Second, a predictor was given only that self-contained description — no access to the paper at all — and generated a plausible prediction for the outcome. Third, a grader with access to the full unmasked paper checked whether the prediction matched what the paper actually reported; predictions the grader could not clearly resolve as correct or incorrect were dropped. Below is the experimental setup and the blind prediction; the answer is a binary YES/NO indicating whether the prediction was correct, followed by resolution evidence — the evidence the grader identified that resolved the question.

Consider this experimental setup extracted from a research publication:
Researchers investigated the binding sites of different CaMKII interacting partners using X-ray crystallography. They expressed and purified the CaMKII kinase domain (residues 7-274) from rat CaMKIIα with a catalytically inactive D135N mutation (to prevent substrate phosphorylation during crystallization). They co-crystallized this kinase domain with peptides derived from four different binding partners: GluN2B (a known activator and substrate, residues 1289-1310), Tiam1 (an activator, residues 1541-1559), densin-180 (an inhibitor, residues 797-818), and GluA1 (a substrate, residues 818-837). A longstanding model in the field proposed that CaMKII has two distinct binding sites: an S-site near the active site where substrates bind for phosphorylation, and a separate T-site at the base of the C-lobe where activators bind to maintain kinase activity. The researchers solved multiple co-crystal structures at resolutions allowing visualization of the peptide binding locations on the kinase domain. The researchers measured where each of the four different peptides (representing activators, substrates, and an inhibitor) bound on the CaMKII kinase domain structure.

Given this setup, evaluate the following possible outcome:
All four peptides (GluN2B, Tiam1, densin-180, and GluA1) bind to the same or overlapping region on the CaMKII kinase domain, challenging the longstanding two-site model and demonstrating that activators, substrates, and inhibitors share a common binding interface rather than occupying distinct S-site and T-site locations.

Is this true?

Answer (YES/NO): YES